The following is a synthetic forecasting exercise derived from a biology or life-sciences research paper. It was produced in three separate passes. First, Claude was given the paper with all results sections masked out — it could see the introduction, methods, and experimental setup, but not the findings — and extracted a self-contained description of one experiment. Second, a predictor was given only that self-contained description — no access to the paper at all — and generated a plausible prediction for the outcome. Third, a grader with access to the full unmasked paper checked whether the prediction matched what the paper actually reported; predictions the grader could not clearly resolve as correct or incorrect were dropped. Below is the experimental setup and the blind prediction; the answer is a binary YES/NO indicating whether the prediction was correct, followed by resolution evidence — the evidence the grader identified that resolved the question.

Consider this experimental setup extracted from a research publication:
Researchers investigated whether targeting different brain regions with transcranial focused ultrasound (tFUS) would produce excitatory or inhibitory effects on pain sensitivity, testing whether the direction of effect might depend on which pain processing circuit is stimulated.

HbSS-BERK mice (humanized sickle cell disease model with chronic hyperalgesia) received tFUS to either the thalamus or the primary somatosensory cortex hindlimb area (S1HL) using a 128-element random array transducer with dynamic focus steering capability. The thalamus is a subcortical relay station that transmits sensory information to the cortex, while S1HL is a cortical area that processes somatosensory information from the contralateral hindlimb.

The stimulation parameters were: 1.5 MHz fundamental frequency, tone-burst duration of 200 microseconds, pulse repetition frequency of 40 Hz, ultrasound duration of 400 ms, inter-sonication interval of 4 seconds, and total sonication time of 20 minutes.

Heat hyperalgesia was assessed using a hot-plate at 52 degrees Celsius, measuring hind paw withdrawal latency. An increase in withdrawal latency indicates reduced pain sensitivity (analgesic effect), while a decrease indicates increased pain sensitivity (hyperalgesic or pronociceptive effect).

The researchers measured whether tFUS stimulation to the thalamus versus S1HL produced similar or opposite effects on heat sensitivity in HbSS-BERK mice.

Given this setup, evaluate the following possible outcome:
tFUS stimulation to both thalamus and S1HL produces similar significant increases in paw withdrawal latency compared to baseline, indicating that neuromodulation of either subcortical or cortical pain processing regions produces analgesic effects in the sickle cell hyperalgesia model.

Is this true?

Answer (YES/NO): NO